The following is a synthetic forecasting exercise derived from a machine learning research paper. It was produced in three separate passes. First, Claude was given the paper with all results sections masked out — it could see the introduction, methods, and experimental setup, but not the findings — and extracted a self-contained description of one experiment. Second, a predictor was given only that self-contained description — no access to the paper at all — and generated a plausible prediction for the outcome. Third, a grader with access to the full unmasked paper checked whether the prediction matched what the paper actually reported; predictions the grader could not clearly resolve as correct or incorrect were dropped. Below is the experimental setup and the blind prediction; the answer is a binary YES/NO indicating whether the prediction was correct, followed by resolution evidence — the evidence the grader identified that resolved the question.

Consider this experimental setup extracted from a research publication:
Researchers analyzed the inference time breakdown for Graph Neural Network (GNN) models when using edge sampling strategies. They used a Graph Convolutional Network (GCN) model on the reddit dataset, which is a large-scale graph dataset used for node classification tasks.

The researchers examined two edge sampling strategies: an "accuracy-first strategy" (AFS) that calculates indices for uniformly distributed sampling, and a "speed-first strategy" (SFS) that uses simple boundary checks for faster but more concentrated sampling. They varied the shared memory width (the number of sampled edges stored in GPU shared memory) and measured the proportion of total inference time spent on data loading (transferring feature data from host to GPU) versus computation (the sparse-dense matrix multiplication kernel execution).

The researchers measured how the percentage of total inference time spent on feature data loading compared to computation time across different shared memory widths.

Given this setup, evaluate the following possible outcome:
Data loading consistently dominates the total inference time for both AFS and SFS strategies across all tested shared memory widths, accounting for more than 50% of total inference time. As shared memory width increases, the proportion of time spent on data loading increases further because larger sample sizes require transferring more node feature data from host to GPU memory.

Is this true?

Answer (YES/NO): NO